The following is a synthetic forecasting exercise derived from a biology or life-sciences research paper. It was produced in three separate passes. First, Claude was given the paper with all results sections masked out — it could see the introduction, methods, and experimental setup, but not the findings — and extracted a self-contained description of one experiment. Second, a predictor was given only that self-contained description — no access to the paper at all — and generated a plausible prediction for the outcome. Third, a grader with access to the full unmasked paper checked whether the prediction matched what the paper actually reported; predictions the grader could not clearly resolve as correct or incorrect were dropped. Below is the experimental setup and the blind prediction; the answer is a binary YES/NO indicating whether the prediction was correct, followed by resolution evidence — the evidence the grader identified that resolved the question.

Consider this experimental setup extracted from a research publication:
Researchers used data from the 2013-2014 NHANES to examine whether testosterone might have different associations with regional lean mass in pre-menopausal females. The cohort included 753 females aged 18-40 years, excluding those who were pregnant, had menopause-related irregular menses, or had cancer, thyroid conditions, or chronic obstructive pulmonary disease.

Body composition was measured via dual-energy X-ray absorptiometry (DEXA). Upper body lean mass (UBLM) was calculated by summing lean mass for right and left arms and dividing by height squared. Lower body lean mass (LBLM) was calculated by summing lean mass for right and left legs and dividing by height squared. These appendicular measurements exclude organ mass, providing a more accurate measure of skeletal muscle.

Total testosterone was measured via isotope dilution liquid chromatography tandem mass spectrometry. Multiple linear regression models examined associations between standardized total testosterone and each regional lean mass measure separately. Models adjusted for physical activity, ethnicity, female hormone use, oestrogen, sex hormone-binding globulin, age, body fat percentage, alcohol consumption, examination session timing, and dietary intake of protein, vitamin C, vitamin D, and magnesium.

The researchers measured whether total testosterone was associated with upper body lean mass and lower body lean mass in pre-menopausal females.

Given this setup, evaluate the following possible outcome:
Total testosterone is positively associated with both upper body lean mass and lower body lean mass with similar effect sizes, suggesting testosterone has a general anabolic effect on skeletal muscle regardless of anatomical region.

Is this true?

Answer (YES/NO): NO